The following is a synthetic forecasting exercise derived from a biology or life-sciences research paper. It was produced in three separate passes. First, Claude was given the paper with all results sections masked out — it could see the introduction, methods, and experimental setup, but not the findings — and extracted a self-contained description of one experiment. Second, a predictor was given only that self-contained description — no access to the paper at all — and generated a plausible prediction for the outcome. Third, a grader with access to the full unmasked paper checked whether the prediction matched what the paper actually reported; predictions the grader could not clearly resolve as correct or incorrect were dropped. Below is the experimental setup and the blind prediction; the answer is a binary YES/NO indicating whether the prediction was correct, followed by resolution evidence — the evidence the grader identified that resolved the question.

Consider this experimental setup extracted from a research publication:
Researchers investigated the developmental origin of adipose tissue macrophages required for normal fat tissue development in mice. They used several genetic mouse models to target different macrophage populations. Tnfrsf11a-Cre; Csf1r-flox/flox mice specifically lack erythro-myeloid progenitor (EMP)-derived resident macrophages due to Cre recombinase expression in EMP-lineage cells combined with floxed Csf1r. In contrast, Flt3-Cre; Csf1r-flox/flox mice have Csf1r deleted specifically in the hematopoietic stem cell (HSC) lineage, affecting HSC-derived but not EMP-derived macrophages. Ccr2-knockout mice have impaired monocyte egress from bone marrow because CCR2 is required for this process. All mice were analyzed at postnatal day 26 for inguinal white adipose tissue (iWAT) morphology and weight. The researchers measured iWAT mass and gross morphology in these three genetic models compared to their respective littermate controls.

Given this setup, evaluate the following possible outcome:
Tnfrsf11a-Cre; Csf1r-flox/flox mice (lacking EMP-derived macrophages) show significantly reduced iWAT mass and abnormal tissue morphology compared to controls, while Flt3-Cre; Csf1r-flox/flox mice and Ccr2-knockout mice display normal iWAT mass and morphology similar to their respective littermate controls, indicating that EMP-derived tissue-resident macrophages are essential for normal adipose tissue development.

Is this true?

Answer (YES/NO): YES